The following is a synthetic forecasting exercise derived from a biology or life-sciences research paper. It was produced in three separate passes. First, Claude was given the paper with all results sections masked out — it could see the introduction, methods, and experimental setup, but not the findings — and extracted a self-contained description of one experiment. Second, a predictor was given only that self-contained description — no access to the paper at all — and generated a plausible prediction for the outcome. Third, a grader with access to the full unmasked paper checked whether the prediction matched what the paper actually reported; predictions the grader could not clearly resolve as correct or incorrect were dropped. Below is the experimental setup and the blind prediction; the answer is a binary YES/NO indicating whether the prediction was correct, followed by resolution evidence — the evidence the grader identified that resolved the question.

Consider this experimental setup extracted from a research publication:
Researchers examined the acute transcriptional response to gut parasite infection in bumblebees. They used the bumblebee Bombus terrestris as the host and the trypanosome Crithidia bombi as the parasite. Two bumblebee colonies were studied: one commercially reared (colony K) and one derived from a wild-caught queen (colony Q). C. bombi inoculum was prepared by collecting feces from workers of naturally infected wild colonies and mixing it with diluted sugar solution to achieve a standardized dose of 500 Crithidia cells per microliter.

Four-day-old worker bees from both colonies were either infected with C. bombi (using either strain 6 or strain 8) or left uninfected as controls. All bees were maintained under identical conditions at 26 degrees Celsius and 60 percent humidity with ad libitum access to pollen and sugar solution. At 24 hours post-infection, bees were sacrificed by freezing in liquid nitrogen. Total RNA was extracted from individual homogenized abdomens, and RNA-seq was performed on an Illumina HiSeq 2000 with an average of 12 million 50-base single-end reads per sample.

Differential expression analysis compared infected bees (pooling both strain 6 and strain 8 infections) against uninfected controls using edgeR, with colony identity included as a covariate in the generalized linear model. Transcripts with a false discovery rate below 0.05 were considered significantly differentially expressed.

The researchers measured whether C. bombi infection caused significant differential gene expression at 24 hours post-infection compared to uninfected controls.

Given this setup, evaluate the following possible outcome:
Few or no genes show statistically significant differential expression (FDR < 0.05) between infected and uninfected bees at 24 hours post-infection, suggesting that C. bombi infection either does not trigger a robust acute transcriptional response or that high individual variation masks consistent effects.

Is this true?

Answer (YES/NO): NO